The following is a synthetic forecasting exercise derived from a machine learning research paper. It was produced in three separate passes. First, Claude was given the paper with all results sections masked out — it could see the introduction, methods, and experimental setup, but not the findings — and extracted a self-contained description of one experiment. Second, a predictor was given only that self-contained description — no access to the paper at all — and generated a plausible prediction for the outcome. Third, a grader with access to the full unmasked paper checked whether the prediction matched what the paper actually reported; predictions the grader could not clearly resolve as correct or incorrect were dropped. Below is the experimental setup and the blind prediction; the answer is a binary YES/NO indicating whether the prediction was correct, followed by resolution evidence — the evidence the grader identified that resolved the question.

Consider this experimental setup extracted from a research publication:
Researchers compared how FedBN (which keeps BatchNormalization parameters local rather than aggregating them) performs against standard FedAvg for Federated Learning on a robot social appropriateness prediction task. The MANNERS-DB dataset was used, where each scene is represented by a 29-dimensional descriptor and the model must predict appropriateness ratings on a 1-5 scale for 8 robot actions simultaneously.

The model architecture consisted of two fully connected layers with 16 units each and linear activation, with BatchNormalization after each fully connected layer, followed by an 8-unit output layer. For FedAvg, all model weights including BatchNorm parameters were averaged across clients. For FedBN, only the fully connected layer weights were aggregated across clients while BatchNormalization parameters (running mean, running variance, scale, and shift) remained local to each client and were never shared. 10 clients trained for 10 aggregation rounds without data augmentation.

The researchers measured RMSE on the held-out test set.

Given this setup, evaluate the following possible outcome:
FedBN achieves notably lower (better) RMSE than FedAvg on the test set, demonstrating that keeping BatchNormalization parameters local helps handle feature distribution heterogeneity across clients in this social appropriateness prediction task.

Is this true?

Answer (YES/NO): NO